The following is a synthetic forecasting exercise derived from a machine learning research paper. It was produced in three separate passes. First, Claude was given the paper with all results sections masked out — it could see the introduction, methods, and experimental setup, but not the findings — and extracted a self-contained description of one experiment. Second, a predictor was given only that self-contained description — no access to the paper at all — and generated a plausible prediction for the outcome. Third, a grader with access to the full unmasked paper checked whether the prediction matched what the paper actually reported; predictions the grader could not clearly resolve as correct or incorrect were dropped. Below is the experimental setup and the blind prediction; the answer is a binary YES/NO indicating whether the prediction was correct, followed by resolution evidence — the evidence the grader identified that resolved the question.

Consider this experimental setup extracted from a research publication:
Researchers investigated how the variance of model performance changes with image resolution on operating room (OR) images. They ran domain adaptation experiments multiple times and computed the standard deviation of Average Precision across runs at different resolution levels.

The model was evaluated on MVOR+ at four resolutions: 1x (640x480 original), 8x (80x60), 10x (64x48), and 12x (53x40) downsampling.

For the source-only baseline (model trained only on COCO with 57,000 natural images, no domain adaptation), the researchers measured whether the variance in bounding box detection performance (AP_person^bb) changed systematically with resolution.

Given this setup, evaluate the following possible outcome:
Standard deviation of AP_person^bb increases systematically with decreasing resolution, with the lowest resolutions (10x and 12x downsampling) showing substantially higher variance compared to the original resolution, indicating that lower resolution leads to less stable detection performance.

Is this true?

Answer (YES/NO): YES